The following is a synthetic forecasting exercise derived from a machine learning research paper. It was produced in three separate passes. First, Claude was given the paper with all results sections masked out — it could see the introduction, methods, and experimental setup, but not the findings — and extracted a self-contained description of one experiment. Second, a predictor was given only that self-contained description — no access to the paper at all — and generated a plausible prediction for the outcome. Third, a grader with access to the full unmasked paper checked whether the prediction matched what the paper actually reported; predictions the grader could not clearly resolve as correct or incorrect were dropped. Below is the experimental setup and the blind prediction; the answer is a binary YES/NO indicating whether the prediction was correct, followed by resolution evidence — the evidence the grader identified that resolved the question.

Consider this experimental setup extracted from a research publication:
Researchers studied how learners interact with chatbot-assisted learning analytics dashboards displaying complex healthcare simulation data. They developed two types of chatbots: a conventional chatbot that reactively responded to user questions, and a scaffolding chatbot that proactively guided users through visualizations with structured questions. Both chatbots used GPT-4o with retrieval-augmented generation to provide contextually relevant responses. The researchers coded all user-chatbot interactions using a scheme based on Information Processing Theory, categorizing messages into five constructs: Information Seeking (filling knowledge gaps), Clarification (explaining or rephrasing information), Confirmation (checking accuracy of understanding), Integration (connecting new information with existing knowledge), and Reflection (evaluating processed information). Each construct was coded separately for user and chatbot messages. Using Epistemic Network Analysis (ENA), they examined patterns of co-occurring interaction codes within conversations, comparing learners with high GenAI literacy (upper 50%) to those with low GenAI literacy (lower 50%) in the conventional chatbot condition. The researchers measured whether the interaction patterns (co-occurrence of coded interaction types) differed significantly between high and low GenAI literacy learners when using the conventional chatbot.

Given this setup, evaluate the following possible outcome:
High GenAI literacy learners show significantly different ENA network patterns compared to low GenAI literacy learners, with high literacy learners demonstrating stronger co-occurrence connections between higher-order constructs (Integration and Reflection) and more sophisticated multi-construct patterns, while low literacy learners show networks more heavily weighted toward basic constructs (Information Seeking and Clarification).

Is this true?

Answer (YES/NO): YES